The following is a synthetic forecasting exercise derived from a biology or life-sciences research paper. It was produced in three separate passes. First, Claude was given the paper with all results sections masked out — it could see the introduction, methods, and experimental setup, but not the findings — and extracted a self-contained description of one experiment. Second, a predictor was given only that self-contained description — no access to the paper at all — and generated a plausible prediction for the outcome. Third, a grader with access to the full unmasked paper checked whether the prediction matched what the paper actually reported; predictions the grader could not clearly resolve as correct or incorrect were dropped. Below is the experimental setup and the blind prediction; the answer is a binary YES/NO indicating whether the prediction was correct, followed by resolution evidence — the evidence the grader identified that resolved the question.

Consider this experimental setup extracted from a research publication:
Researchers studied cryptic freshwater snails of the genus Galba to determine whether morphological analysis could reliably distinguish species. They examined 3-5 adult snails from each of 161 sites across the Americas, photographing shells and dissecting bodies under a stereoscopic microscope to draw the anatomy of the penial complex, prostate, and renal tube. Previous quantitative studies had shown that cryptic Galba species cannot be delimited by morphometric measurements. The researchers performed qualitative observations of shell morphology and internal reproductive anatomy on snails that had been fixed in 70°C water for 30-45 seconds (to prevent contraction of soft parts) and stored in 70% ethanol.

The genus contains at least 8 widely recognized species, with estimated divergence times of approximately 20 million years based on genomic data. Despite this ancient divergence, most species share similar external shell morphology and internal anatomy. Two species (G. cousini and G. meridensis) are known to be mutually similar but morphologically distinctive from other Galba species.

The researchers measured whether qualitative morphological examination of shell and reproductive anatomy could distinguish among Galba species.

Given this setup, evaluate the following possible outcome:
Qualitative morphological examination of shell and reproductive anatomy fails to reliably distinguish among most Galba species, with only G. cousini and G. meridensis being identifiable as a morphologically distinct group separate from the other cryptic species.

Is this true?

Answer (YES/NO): YES